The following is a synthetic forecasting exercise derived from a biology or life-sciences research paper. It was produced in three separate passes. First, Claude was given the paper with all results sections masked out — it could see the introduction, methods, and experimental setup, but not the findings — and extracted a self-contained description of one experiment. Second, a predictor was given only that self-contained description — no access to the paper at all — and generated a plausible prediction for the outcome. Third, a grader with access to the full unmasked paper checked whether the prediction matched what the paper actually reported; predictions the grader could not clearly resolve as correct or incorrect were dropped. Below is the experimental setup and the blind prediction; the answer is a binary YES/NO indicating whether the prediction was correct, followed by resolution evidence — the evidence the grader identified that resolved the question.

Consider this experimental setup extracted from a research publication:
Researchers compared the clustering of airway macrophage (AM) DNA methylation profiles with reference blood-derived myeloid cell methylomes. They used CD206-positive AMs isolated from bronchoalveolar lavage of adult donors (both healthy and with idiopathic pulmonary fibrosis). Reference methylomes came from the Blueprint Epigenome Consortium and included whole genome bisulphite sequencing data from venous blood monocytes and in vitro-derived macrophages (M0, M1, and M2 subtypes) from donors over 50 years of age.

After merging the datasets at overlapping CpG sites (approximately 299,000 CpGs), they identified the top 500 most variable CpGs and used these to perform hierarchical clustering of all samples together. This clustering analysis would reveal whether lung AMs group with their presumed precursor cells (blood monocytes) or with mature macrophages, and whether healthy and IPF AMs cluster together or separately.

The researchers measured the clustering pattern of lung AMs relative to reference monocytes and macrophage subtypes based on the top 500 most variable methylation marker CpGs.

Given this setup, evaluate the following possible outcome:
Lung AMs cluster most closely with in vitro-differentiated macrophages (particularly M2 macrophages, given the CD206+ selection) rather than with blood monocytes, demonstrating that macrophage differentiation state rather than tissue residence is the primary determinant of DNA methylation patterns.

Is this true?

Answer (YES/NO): NO